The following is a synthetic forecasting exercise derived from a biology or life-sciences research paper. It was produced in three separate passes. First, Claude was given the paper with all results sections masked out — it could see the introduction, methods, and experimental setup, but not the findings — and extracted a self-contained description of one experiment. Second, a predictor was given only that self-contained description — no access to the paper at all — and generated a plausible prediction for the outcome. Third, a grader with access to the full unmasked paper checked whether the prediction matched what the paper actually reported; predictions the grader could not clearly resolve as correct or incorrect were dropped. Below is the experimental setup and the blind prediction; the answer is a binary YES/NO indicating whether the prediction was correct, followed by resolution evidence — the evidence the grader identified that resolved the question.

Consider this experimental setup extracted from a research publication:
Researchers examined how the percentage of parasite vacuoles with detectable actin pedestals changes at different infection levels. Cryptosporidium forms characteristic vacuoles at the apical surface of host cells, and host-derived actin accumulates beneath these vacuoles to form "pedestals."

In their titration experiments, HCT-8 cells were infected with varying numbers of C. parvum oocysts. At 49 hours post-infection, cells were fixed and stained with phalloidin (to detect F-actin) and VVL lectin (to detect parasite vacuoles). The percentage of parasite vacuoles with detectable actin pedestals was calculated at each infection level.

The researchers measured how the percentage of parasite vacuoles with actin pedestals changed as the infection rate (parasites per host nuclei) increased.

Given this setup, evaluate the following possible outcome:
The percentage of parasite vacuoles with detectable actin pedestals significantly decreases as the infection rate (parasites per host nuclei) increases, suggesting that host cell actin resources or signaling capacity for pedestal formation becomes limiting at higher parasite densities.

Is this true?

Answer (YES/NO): NO